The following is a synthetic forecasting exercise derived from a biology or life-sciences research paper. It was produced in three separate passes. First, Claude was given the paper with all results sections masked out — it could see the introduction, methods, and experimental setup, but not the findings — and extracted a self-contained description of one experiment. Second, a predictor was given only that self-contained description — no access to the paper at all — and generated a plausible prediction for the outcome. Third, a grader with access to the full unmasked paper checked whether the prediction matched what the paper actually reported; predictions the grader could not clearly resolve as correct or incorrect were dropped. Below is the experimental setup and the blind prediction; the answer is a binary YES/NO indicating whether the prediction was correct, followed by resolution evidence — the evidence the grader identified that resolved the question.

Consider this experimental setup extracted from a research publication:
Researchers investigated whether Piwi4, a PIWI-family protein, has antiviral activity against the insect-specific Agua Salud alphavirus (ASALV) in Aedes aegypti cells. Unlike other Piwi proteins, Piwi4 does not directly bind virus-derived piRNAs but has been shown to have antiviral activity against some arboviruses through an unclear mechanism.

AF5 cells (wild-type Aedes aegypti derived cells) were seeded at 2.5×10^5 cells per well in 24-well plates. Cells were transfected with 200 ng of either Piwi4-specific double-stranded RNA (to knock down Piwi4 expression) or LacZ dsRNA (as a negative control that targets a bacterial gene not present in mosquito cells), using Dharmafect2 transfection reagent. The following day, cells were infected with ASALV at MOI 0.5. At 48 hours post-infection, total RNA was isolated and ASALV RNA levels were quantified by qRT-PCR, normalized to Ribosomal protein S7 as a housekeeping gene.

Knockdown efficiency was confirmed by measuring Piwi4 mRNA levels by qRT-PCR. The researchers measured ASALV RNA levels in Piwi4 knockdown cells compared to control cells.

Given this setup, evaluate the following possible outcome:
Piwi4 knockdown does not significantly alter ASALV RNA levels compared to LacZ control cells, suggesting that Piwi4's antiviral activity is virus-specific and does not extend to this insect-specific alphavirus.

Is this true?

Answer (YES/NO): NO